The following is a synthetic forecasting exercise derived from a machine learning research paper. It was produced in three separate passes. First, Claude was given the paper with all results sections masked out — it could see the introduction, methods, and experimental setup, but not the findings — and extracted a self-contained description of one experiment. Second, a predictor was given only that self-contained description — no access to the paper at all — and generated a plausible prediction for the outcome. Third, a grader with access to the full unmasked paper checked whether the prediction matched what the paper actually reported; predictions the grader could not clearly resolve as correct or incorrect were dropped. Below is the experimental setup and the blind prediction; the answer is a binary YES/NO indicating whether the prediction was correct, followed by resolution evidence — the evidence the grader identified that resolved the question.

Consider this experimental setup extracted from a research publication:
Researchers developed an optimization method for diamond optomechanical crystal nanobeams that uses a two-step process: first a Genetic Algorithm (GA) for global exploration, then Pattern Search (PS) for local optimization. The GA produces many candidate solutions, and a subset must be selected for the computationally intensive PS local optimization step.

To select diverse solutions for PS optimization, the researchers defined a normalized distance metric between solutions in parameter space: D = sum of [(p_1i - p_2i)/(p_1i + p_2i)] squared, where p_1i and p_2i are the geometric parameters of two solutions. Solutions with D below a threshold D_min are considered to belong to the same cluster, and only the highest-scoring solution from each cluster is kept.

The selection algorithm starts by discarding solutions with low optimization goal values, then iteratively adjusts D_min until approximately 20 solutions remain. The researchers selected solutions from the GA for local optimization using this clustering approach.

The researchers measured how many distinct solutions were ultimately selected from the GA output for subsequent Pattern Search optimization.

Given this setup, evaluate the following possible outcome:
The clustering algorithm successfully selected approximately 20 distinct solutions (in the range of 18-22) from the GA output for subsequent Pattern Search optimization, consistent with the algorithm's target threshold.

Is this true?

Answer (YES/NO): NO